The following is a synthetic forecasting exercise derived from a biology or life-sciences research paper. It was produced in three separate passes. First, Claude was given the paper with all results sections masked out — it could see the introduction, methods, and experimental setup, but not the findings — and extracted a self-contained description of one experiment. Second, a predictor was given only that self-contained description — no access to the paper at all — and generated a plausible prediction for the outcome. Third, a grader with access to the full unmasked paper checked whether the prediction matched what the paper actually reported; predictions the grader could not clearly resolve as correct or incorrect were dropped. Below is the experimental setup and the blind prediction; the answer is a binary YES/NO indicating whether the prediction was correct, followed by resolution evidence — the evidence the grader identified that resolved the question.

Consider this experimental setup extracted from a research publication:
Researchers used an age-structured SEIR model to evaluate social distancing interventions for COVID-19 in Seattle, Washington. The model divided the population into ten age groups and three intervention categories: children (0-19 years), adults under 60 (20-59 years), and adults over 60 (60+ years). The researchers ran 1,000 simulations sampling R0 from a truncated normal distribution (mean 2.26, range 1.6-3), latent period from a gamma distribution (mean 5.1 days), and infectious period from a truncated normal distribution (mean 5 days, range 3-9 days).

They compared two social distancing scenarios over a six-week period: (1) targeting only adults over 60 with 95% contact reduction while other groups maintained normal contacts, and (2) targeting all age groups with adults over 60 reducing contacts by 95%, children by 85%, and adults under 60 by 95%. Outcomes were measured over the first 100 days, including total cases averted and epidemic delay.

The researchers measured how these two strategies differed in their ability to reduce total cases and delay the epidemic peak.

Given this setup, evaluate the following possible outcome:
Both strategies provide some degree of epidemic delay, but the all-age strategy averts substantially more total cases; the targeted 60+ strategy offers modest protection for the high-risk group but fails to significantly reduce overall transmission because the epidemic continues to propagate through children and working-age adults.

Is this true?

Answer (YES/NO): NO